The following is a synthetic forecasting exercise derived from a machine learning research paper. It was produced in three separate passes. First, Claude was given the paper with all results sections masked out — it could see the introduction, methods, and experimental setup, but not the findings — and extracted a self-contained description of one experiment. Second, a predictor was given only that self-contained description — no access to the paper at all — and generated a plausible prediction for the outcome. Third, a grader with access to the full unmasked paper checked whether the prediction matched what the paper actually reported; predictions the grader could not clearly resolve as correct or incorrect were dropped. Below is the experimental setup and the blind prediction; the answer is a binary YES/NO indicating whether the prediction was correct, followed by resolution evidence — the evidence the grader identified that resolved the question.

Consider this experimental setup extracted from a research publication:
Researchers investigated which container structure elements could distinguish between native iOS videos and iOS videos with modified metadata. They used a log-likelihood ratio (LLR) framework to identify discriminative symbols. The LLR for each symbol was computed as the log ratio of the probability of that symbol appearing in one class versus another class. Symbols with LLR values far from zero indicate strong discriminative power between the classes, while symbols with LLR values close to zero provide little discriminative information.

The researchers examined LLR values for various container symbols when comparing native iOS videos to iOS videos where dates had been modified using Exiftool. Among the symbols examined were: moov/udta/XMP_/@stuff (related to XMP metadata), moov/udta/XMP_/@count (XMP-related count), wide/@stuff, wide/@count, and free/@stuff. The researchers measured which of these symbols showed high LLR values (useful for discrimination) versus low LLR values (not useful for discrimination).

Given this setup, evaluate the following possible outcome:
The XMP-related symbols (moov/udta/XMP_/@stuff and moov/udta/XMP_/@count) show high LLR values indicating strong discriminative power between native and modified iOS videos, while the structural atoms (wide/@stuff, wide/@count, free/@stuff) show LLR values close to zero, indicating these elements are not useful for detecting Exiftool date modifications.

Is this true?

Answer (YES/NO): NO